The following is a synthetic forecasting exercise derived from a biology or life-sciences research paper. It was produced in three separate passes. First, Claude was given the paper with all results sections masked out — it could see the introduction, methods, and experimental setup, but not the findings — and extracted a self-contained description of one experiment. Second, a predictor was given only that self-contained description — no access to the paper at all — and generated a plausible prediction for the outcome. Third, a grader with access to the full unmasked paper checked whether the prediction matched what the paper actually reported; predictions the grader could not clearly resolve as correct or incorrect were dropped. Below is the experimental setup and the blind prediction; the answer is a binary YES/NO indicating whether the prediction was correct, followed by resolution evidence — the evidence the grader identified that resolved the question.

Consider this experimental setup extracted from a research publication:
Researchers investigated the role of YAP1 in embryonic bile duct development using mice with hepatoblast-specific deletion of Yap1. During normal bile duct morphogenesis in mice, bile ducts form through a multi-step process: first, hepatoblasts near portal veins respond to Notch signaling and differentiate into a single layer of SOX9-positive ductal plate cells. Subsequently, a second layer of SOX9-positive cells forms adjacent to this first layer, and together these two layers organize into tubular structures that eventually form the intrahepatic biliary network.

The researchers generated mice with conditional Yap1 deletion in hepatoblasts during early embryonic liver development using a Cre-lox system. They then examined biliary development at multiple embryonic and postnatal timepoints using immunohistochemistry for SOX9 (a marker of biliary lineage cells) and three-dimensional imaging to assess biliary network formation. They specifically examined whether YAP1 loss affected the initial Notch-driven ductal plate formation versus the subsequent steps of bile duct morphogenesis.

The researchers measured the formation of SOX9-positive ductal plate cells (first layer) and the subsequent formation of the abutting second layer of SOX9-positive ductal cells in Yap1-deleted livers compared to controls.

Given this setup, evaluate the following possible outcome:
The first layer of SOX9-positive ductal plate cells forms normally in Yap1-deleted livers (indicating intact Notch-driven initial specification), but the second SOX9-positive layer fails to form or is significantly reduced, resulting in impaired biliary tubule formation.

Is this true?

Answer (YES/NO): YES